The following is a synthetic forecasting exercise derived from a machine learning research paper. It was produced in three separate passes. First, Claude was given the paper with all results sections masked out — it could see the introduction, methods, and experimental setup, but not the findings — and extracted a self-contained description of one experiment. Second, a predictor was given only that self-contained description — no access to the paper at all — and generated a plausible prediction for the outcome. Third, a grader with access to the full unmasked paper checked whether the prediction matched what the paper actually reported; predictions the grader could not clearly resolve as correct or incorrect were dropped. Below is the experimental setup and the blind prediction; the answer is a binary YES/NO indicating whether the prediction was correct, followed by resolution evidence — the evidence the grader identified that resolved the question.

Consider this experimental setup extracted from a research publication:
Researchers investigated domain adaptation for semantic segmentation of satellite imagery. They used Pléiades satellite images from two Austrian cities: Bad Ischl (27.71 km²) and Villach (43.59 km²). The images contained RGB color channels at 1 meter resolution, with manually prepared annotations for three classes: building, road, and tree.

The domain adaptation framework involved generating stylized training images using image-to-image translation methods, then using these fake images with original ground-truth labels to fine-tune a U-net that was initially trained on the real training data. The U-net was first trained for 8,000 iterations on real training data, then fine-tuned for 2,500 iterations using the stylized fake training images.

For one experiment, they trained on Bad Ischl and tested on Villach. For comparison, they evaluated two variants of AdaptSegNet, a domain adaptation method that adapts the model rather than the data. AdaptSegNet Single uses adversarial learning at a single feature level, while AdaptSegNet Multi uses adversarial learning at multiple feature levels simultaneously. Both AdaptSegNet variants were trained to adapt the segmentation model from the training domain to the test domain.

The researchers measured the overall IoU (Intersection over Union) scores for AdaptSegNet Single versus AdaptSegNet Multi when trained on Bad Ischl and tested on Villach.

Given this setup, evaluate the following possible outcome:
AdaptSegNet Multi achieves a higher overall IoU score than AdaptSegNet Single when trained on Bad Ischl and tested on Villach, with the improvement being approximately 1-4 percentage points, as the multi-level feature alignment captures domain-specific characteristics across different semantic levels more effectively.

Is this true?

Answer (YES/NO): NO